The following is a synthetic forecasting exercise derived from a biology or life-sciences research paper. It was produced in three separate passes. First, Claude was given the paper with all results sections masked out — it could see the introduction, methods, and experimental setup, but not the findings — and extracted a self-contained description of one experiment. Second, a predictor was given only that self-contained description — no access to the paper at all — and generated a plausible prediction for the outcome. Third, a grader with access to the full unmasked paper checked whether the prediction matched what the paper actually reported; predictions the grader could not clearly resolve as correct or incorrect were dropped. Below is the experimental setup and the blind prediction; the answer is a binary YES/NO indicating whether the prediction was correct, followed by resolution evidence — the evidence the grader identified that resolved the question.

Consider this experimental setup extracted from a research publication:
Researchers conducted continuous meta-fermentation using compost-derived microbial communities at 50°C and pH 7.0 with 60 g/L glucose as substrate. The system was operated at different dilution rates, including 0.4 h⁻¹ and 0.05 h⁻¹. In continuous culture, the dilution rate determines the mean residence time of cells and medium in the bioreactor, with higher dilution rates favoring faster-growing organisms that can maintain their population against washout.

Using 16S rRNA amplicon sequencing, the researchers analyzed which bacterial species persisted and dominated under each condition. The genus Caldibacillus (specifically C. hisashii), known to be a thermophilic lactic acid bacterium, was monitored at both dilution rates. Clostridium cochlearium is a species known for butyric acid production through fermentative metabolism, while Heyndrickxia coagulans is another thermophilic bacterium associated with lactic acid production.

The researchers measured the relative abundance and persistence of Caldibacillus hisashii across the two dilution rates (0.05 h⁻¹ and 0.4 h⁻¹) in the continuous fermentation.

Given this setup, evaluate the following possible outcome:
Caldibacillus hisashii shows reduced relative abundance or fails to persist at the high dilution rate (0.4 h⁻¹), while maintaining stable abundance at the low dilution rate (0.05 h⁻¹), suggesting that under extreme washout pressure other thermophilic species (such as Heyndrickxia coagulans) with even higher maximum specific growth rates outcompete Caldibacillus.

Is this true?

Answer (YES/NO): NO